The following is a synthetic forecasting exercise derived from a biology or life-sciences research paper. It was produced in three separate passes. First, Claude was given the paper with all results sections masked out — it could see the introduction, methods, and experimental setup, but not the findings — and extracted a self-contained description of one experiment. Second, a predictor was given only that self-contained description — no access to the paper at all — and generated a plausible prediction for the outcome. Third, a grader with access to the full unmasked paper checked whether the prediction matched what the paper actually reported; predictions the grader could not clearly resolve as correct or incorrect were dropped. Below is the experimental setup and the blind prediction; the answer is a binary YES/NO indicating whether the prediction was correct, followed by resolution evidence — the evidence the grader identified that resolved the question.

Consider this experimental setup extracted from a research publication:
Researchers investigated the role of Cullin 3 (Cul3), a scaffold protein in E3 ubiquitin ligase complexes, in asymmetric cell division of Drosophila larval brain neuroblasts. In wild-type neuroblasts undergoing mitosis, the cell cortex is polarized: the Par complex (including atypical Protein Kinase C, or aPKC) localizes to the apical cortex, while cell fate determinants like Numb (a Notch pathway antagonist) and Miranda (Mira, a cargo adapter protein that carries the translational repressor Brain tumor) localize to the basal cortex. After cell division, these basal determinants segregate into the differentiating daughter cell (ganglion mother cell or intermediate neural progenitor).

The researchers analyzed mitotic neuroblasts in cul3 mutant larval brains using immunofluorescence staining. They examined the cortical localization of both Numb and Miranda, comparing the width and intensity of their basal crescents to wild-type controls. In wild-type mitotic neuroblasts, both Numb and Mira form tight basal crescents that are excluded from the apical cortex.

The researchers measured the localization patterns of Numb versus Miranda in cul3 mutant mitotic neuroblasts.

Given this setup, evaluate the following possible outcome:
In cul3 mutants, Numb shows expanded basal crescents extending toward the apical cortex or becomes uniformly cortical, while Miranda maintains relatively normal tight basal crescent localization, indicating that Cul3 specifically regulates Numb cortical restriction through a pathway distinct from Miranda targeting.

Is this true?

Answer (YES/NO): NO